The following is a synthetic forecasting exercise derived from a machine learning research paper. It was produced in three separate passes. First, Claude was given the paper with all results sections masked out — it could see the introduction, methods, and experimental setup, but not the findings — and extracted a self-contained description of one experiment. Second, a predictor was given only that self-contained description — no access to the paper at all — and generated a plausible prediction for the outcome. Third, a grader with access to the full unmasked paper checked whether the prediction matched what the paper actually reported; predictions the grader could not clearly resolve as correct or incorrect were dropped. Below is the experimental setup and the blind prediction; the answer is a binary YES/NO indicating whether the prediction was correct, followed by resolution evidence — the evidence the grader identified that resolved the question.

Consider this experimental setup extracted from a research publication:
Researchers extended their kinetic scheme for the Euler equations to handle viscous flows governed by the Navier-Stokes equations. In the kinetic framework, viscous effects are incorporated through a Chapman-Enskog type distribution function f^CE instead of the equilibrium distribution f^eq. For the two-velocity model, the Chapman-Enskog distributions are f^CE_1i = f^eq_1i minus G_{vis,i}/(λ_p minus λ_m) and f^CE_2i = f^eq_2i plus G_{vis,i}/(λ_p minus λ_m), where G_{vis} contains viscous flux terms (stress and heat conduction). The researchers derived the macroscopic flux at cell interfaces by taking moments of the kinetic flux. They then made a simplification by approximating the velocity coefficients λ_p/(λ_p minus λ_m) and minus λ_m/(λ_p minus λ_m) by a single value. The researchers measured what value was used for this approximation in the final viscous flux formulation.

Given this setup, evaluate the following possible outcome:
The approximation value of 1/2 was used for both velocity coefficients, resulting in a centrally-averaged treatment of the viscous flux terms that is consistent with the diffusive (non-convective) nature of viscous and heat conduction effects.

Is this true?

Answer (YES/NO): YES